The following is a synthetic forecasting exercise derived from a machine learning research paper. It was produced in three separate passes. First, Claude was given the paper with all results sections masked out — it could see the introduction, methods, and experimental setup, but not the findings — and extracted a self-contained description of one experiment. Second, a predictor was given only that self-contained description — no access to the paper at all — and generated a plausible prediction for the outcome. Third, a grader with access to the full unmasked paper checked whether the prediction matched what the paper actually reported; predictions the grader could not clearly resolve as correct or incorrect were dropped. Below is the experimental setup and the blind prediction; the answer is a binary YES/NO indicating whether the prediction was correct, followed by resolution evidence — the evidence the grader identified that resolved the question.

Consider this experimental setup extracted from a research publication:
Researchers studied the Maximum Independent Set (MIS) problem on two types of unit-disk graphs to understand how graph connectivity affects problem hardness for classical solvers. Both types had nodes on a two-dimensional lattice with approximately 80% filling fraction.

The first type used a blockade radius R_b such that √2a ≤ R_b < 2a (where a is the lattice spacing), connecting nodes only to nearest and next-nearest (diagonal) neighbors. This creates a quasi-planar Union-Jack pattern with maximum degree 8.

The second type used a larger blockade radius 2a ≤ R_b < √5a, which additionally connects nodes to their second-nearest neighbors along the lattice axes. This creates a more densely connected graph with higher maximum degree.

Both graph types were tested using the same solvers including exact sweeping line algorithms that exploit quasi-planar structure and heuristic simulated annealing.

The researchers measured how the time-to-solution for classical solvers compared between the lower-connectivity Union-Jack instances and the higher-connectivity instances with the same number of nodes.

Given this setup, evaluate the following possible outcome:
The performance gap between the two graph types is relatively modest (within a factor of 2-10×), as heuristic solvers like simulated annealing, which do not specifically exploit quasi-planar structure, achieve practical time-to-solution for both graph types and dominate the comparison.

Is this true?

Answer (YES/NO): NO